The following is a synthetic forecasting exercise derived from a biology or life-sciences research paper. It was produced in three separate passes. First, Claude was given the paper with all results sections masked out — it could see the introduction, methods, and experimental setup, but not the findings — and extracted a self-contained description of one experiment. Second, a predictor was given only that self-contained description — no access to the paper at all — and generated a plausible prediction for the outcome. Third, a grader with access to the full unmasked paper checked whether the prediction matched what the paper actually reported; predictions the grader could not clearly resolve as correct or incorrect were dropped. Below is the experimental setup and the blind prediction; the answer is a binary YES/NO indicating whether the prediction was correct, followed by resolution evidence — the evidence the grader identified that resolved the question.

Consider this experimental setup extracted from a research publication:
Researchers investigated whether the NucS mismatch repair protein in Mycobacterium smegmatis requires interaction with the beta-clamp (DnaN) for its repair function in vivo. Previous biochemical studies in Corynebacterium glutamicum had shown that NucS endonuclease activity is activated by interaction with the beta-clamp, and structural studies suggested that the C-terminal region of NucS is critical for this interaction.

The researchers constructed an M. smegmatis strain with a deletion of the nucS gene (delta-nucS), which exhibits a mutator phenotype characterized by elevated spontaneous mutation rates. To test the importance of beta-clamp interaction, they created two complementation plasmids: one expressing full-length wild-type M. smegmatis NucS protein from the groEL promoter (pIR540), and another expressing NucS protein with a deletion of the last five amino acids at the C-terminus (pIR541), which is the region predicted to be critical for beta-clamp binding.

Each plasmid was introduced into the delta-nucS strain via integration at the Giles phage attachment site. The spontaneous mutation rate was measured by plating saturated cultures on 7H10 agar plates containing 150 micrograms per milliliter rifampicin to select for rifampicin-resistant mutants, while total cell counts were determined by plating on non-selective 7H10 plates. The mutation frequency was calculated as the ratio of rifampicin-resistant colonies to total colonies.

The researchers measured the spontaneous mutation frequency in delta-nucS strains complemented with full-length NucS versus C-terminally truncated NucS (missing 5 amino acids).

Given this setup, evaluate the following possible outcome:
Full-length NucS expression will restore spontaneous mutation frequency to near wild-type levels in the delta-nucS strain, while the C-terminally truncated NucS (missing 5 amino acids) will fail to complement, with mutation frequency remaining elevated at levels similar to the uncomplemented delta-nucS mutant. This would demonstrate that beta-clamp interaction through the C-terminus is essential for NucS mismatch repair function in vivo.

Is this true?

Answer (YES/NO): YES